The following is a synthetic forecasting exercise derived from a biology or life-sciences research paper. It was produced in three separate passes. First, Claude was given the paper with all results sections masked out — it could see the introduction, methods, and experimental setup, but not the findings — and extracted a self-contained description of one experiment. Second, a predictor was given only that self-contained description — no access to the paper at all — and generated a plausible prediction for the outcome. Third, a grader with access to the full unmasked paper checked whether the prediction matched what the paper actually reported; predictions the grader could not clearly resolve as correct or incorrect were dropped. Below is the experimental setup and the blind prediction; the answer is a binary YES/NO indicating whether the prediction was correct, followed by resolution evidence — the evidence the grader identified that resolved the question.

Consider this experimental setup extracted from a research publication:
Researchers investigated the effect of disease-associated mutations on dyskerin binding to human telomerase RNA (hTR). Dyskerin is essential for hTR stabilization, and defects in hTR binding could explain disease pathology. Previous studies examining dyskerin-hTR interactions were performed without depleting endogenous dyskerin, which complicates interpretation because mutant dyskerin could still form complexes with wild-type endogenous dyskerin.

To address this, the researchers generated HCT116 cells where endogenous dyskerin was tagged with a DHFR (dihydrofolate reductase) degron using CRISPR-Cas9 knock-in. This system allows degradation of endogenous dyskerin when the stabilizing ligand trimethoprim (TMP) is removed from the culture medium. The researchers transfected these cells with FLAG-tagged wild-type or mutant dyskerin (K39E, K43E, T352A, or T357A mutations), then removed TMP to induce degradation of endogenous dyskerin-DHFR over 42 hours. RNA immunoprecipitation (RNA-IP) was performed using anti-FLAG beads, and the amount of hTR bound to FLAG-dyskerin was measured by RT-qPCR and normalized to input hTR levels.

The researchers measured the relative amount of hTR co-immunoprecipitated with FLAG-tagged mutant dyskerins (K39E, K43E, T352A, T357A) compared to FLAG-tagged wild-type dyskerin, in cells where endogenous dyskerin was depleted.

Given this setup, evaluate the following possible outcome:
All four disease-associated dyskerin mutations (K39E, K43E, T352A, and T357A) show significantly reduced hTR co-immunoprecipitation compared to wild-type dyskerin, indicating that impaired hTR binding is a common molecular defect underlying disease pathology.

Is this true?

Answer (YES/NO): YES